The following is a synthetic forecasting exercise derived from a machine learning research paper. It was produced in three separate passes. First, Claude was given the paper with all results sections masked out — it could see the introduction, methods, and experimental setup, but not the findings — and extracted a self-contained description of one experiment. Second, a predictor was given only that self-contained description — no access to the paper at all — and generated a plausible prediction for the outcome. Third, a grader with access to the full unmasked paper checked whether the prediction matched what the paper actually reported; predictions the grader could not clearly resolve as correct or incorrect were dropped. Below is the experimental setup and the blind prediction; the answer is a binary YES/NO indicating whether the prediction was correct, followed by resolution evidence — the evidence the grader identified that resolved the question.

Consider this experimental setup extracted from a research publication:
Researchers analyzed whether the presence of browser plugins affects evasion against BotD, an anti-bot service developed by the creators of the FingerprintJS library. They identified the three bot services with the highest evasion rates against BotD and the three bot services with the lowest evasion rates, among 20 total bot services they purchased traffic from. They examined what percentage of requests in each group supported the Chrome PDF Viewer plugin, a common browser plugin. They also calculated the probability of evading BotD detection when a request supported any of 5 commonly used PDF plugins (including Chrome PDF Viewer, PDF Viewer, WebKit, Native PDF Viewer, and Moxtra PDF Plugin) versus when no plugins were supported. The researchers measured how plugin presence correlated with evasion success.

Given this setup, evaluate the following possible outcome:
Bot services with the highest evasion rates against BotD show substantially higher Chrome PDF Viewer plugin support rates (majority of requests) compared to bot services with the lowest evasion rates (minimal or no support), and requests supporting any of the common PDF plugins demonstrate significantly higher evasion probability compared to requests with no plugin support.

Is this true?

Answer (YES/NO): YES